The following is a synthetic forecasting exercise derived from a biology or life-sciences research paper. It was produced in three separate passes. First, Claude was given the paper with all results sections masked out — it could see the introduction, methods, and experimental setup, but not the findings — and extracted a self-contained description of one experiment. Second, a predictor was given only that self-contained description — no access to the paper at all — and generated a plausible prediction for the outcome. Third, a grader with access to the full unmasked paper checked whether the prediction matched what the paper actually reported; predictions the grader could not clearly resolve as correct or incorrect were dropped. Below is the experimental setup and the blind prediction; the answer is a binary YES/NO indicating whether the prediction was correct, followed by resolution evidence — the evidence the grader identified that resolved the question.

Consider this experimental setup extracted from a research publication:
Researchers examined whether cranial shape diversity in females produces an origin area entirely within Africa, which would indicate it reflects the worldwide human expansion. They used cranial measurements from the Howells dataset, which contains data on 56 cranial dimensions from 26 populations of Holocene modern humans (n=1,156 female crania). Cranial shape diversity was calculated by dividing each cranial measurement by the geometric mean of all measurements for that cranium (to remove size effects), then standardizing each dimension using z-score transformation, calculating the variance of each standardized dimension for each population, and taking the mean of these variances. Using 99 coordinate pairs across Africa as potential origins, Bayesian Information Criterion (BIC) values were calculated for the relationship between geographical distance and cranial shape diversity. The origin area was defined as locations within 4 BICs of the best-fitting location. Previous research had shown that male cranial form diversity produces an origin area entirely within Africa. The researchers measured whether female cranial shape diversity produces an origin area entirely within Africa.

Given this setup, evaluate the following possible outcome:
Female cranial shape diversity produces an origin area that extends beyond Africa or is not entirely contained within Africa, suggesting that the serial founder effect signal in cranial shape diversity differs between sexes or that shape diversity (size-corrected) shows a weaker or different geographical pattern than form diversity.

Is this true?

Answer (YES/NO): NO